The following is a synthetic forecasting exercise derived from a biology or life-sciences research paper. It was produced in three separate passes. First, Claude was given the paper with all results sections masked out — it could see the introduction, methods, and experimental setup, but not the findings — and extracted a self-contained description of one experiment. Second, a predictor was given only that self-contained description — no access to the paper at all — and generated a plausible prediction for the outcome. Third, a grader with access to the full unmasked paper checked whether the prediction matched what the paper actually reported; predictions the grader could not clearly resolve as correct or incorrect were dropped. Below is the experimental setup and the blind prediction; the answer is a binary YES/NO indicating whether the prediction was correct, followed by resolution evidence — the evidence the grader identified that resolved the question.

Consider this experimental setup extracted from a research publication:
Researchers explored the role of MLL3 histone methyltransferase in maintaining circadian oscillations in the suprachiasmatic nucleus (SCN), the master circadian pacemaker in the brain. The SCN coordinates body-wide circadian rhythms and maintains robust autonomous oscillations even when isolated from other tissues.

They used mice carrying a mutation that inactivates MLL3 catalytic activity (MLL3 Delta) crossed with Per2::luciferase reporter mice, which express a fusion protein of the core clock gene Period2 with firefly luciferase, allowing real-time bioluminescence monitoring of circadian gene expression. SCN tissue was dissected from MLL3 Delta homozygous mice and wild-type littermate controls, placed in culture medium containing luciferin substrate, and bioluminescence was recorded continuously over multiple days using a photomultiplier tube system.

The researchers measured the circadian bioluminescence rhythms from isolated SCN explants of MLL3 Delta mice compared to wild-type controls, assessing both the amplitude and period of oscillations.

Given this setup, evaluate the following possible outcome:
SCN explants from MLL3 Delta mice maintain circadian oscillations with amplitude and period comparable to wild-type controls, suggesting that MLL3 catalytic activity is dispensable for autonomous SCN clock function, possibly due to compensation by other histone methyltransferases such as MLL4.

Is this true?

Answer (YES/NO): YES